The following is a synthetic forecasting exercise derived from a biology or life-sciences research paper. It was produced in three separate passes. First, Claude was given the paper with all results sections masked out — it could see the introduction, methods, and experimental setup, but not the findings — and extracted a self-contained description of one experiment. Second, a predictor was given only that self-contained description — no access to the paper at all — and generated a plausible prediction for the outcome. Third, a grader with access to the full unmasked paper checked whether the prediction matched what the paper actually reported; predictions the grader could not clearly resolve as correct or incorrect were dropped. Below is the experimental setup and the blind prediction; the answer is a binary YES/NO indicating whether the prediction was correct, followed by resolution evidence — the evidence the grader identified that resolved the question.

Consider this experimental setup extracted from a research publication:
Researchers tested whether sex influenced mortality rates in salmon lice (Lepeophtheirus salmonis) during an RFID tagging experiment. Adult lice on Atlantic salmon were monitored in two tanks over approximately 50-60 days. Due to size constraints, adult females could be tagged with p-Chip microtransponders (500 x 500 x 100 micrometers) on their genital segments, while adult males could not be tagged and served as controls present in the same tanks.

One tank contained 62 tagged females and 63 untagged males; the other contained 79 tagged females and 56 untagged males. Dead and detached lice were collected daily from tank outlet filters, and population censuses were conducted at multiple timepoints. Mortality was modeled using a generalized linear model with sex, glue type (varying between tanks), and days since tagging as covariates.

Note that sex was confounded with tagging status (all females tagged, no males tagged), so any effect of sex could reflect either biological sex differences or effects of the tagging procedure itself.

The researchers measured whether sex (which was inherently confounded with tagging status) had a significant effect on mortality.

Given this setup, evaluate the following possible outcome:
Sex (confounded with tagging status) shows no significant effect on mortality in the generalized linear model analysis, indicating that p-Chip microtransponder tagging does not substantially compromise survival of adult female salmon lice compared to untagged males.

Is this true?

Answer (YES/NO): NO